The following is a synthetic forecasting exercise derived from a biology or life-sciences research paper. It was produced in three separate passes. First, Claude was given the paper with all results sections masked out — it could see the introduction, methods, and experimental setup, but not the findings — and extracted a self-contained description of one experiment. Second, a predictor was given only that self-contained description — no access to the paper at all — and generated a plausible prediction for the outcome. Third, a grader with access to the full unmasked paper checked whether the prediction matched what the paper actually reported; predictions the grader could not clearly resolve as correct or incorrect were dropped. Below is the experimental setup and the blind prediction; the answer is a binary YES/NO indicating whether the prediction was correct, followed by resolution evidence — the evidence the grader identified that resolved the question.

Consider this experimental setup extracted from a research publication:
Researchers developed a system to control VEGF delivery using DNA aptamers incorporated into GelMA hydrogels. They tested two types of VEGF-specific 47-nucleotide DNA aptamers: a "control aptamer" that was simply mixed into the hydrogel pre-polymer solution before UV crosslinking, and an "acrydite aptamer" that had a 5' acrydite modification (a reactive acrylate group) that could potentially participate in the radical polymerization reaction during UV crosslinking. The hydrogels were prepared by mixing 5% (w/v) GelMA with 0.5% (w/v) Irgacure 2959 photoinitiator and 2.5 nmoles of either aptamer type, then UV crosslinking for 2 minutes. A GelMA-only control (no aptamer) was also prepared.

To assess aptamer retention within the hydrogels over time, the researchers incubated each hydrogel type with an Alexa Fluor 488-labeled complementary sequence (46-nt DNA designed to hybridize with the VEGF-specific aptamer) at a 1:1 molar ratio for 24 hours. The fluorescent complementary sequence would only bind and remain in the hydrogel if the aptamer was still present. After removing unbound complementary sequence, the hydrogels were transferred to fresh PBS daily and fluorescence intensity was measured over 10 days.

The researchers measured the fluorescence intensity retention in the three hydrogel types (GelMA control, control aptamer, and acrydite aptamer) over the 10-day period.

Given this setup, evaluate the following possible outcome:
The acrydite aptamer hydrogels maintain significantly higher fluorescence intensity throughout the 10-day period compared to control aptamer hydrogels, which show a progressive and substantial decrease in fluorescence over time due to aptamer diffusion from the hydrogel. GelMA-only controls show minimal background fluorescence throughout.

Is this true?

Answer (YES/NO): NO